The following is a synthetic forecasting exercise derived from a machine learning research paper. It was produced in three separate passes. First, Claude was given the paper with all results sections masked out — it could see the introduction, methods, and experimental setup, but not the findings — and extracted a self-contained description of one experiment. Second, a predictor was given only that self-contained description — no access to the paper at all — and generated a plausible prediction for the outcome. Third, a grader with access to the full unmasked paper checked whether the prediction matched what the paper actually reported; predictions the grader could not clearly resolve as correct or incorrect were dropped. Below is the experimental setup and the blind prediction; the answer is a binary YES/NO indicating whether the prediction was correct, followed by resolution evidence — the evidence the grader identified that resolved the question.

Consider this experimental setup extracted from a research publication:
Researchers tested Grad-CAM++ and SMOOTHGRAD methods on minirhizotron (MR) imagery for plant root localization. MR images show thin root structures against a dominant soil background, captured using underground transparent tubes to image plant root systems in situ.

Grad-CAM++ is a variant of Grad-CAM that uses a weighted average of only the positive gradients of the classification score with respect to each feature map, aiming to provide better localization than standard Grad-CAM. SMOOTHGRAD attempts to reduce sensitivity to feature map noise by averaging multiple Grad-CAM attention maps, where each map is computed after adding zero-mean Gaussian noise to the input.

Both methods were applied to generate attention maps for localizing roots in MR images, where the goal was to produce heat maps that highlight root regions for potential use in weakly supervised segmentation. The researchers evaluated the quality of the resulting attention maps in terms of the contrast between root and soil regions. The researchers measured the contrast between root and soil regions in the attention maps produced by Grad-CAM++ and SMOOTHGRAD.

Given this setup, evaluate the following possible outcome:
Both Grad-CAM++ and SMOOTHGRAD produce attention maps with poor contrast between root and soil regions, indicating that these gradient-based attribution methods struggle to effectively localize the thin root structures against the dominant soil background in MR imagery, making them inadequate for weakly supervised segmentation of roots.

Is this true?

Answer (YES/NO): YES